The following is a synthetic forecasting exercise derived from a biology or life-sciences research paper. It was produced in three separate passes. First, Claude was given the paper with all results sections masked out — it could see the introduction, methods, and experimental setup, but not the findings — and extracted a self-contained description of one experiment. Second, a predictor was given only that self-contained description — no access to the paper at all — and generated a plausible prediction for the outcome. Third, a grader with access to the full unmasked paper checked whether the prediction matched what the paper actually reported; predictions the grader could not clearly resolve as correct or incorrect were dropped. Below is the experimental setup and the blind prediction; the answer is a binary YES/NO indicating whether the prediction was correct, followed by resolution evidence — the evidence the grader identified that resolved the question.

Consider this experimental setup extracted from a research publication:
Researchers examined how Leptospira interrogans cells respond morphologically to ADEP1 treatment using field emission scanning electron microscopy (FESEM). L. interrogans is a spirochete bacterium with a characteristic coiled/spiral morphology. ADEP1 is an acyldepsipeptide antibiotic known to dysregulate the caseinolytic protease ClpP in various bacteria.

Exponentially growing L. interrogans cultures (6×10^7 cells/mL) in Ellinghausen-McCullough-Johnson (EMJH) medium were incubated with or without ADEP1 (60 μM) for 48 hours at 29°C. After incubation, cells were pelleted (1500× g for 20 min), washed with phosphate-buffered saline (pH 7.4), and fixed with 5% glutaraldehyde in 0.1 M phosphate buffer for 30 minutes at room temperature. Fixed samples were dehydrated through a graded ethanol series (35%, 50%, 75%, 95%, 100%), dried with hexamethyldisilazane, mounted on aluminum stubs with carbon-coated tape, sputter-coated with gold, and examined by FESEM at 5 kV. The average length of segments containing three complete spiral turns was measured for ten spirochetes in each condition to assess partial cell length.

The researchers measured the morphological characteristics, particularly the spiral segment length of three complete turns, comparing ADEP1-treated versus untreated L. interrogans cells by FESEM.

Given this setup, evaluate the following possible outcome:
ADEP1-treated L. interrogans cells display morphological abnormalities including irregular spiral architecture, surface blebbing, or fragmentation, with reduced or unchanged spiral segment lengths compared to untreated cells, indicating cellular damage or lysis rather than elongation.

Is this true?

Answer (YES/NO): NO